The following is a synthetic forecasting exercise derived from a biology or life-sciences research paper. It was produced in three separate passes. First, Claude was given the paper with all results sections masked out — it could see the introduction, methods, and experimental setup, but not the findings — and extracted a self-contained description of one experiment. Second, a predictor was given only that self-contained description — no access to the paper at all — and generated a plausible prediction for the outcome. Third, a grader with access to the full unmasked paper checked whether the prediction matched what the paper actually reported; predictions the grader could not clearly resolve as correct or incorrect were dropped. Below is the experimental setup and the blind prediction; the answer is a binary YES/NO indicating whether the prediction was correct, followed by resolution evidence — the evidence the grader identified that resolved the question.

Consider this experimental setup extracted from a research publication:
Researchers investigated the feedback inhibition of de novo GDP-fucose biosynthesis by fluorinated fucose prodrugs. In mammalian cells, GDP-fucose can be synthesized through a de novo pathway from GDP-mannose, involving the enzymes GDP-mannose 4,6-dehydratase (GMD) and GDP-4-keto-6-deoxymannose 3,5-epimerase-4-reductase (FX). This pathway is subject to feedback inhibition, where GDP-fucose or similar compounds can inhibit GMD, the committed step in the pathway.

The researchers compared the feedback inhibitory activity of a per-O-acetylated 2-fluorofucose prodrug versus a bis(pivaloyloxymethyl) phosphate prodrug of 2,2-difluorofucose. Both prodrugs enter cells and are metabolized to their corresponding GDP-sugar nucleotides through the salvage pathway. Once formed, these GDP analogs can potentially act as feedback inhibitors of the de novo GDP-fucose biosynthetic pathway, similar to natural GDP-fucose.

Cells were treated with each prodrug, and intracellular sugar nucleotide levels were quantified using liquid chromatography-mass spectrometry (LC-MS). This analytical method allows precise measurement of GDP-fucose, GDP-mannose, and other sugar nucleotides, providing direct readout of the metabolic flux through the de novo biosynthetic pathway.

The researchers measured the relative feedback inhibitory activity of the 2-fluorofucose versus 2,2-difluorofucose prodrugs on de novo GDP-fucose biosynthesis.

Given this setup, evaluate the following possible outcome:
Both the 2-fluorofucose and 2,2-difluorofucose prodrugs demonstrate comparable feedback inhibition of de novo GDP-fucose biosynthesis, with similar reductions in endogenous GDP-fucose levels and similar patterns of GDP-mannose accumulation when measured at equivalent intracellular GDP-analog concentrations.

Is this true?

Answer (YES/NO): NO